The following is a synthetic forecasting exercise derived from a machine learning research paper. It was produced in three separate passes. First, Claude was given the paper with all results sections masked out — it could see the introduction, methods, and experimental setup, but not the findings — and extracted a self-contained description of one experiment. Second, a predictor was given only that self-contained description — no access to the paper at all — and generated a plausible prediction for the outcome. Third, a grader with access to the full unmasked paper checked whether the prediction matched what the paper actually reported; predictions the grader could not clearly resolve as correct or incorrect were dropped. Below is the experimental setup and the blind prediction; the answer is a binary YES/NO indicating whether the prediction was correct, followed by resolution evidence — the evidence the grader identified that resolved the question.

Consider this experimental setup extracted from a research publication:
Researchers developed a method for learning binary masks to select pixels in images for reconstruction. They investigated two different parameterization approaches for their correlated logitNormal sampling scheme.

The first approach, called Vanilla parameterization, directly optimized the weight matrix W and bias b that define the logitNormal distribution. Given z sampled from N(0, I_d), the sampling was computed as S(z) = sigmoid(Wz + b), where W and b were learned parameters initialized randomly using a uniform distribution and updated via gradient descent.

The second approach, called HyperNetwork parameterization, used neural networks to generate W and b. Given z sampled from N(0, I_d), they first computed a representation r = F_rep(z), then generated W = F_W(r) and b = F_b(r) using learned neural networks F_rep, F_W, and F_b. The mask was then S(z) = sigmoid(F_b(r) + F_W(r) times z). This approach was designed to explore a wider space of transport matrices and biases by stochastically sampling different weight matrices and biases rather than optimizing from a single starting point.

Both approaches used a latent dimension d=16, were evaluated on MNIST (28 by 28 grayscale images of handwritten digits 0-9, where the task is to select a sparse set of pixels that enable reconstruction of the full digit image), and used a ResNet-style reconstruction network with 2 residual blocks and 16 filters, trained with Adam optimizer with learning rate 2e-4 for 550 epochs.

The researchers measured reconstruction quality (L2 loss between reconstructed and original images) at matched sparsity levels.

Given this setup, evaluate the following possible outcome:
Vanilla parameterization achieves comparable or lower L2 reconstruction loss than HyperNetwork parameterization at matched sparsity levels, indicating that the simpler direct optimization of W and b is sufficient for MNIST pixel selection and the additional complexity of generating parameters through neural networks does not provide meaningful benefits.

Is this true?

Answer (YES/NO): NO